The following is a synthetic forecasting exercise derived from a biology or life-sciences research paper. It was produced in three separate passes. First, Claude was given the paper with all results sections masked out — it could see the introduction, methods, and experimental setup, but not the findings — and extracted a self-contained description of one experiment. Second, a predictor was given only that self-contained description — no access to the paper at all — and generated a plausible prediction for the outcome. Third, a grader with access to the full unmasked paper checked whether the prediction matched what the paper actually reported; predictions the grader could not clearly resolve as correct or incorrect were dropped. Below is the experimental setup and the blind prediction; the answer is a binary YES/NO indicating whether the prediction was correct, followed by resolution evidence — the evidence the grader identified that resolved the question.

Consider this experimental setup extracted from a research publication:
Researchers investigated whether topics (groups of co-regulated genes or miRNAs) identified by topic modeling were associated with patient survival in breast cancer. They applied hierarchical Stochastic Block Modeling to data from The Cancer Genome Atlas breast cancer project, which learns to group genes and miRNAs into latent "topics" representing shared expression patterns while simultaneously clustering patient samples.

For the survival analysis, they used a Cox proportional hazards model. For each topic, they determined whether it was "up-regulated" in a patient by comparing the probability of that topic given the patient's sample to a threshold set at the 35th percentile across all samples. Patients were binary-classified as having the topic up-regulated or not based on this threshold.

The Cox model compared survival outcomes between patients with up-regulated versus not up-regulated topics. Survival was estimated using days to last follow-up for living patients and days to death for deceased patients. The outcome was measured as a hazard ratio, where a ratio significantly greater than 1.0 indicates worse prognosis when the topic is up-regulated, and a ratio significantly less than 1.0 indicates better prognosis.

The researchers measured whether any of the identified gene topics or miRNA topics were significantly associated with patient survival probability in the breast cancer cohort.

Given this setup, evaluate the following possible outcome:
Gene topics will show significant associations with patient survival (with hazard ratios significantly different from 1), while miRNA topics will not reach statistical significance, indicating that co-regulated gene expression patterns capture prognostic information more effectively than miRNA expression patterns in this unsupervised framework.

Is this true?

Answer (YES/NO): NO